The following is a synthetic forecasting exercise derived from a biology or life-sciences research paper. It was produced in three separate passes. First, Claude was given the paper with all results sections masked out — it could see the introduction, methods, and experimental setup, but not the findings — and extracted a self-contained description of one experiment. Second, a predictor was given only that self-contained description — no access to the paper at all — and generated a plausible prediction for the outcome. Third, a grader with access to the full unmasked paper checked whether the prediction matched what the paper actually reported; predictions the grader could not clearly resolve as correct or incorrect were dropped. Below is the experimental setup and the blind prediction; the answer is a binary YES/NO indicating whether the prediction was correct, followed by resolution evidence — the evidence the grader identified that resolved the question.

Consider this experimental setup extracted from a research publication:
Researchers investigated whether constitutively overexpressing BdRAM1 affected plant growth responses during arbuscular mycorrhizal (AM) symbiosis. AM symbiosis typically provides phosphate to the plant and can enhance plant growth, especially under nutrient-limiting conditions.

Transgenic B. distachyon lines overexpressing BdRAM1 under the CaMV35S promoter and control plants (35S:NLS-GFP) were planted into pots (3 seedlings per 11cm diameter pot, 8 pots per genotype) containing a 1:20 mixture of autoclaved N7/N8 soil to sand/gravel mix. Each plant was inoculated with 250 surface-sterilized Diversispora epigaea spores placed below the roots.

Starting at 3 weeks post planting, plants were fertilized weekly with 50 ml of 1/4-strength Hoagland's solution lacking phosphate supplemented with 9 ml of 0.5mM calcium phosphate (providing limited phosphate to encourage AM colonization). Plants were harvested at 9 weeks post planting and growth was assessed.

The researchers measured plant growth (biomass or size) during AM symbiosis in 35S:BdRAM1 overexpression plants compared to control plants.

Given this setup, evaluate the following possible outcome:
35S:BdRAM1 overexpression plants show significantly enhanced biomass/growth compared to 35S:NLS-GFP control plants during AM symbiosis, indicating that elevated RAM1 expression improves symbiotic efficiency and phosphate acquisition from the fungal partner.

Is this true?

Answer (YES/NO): NO